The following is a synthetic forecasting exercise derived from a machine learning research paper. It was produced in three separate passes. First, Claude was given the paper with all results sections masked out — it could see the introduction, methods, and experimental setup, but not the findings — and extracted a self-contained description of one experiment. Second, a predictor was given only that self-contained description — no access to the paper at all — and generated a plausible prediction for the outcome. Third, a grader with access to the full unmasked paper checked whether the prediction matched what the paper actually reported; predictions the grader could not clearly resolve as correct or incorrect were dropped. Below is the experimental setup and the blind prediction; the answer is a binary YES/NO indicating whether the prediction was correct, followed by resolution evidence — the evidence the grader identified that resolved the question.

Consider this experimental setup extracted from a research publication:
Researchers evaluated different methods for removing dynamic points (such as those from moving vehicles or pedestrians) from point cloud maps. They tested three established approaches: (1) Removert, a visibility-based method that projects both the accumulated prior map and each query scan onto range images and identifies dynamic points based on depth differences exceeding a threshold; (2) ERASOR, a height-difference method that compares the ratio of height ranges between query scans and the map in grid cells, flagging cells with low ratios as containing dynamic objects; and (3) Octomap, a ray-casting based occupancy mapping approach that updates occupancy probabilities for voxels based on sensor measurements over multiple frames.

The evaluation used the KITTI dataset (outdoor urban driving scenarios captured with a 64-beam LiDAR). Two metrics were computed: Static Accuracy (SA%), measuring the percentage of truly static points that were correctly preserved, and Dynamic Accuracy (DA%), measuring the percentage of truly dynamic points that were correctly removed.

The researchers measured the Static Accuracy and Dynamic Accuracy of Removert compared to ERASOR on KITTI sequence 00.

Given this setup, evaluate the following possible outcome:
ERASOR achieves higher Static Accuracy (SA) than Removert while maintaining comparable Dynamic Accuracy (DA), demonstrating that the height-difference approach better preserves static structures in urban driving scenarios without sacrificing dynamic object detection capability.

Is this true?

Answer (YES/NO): NO